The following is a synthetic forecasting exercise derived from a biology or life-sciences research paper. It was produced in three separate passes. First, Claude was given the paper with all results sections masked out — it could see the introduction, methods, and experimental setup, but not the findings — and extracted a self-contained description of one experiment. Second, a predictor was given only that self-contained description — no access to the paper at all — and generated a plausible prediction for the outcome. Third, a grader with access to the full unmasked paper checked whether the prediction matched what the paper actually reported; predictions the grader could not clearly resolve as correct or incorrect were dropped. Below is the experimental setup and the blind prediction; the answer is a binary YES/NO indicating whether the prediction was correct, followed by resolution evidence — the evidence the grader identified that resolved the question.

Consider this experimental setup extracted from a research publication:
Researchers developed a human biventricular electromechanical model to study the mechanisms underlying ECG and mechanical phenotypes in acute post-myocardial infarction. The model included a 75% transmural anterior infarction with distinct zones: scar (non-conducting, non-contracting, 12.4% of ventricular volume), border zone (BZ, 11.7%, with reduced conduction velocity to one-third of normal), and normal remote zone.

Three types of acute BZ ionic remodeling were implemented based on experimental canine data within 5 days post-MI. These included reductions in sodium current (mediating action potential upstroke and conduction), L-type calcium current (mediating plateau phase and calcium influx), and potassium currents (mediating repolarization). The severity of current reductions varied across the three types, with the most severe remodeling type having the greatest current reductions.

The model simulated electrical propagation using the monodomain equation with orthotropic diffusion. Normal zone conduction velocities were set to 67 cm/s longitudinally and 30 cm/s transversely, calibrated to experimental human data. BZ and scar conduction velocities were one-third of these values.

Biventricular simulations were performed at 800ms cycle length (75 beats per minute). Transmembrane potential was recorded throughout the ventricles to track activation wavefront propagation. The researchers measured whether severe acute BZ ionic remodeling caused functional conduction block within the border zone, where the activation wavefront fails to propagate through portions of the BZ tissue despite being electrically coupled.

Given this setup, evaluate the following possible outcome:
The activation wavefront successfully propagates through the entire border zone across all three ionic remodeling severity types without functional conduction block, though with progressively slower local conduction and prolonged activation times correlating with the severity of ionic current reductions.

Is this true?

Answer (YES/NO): NO